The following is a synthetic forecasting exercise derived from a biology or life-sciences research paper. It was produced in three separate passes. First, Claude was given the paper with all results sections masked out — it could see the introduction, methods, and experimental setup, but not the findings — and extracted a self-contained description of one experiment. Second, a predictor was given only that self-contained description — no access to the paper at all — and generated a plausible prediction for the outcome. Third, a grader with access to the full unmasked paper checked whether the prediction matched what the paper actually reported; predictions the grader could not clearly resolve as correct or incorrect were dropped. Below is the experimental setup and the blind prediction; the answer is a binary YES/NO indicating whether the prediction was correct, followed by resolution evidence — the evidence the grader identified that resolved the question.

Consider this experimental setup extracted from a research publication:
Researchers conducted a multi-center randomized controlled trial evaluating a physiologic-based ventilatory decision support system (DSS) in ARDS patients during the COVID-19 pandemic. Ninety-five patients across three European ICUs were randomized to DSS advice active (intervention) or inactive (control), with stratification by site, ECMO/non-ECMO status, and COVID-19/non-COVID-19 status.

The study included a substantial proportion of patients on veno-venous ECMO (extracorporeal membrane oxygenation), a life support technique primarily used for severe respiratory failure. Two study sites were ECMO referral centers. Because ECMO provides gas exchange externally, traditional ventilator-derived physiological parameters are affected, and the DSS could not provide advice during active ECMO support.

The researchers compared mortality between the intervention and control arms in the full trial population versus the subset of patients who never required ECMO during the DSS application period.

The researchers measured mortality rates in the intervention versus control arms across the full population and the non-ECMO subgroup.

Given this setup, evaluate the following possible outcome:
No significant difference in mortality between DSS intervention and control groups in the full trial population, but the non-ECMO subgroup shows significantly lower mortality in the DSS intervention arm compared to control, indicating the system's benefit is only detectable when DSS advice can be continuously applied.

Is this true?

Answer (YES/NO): NO